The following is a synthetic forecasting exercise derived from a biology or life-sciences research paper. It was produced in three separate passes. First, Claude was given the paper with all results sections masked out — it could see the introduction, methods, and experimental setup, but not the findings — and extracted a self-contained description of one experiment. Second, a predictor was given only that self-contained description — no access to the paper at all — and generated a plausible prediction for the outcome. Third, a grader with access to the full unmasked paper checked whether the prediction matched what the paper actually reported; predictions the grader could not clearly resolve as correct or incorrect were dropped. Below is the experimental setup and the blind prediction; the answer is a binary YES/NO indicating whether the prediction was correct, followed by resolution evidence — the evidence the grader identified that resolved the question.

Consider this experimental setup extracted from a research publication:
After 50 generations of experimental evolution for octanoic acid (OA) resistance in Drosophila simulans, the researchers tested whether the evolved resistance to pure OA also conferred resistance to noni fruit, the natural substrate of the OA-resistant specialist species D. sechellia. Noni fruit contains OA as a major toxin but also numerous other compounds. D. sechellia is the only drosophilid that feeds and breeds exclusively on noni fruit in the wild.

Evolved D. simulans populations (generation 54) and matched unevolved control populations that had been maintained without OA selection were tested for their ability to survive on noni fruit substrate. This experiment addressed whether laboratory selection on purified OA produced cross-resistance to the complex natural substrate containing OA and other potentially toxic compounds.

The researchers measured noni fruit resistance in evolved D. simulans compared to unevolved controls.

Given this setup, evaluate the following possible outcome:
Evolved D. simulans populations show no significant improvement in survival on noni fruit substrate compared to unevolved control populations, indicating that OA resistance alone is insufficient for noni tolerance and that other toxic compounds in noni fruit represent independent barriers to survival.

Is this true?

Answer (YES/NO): NO